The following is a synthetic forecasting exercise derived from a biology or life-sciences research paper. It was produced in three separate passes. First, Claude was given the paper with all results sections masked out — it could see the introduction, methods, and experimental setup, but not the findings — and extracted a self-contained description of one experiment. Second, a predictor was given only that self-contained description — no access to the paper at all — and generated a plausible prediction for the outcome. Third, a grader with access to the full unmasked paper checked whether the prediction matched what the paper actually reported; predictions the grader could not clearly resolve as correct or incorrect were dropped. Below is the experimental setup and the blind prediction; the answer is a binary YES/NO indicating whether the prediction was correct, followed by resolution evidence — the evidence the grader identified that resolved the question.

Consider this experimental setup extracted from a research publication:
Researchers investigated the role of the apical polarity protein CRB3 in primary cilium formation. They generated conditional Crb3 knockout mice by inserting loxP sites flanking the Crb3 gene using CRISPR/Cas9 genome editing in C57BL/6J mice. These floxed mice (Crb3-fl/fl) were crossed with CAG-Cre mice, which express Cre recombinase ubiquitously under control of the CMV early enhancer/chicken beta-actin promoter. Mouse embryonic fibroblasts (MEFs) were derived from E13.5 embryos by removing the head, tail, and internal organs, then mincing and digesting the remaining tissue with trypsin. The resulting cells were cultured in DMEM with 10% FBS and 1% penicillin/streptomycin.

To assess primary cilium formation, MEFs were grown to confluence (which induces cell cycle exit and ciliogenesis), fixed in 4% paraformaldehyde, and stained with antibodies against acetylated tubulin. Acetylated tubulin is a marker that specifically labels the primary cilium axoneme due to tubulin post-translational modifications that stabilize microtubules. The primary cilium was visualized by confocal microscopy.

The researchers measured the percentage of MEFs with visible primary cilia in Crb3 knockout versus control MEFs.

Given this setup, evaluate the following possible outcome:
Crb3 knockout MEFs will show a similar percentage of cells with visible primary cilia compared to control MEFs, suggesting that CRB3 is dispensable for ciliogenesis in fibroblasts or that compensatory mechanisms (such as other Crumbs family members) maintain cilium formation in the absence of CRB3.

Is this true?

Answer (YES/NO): NO